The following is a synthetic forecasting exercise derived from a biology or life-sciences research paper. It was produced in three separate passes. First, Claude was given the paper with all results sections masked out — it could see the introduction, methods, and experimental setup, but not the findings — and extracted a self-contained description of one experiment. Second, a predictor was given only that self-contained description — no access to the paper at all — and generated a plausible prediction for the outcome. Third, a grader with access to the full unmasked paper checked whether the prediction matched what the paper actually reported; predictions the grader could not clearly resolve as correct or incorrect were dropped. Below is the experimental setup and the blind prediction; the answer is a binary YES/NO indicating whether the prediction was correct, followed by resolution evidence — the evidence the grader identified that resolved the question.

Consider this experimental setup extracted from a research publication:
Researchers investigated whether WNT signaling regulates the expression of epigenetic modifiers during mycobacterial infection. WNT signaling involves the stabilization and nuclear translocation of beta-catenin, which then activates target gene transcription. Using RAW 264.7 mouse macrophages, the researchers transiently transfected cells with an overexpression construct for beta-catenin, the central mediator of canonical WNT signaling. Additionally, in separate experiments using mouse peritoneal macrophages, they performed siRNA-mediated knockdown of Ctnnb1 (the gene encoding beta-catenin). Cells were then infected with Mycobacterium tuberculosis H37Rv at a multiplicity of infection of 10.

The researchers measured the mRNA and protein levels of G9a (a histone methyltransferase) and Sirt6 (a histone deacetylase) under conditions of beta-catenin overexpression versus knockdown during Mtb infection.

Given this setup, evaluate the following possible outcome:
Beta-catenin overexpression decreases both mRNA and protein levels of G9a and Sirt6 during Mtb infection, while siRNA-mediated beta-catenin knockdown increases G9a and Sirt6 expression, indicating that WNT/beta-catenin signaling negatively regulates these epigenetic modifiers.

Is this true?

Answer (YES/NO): NO